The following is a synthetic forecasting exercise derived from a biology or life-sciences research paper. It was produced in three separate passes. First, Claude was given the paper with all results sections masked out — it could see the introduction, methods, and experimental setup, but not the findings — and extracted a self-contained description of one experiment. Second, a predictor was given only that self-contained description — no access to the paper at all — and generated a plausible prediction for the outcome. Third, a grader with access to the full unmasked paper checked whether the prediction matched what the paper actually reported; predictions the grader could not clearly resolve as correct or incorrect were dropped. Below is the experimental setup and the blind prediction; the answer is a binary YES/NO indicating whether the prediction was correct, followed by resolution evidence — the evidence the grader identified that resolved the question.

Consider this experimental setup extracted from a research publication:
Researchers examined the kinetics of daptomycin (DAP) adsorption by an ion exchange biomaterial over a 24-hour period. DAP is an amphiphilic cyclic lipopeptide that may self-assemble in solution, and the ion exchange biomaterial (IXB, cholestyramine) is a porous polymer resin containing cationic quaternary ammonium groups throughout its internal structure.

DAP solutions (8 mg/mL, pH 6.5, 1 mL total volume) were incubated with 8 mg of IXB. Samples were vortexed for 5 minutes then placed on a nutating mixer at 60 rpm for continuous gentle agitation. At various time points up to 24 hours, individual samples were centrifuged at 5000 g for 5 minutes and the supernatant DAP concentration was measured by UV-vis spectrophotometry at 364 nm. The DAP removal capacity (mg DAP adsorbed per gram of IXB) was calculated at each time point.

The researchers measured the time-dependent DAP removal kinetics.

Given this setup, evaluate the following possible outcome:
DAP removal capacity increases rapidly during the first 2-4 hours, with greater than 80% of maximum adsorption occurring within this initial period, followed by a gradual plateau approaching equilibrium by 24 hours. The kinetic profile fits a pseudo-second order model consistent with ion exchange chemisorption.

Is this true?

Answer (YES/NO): NO